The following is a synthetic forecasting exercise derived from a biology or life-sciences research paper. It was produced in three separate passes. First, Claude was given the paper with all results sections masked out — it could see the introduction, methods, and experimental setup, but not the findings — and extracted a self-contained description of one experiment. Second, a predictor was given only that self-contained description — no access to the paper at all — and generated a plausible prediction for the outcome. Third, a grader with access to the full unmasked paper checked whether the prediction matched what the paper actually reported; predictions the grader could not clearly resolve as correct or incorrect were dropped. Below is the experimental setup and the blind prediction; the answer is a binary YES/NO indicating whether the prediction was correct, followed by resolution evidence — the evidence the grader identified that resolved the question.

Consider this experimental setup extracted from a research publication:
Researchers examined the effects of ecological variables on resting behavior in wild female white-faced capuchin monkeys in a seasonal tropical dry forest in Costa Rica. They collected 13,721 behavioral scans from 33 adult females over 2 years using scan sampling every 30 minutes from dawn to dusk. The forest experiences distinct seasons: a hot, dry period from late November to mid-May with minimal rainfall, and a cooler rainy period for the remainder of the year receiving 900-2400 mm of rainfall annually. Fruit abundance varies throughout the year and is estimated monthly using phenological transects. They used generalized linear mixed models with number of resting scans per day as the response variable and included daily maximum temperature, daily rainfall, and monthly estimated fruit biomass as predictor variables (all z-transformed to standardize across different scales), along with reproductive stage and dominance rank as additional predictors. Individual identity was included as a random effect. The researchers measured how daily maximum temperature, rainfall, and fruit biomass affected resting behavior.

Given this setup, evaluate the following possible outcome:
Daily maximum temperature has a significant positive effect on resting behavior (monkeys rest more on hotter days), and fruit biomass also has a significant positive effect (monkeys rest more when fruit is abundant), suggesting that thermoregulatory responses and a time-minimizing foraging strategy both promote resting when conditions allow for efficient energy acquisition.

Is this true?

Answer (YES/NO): NO